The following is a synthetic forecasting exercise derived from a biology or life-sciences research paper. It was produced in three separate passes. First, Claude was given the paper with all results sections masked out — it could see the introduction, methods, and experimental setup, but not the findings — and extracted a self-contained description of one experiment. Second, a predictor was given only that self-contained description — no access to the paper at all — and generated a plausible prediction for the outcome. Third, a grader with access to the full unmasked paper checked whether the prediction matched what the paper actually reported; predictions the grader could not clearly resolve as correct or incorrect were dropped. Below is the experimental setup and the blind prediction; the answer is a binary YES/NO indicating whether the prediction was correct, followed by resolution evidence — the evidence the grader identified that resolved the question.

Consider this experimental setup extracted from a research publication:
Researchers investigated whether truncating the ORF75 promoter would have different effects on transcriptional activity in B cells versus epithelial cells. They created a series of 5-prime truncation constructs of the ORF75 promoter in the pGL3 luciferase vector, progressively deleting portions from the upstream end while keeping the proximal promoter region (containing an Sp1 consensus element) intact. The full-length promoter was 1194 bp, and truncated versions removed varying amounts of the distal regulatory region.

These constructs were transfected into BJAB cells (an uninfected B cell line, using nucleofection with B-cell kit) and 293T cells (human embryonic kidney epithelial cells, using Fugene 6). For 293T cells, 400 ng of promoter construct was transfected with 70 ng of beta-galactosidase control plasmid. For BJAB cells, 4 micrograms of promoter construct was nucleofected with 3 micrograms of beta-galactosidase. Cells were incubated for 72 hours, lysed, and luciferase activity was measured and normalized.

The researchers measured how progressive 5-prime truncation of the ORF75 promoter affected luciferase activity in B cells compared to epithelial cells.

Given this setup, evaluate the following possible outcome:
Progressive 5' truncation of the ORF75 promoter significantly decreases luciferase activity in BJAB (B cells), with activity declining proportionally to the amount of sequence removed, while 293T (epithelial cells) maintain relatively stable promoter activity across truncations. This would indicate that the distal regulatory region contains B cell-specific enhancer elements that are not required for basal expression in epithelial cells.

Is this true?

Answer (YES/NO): NO